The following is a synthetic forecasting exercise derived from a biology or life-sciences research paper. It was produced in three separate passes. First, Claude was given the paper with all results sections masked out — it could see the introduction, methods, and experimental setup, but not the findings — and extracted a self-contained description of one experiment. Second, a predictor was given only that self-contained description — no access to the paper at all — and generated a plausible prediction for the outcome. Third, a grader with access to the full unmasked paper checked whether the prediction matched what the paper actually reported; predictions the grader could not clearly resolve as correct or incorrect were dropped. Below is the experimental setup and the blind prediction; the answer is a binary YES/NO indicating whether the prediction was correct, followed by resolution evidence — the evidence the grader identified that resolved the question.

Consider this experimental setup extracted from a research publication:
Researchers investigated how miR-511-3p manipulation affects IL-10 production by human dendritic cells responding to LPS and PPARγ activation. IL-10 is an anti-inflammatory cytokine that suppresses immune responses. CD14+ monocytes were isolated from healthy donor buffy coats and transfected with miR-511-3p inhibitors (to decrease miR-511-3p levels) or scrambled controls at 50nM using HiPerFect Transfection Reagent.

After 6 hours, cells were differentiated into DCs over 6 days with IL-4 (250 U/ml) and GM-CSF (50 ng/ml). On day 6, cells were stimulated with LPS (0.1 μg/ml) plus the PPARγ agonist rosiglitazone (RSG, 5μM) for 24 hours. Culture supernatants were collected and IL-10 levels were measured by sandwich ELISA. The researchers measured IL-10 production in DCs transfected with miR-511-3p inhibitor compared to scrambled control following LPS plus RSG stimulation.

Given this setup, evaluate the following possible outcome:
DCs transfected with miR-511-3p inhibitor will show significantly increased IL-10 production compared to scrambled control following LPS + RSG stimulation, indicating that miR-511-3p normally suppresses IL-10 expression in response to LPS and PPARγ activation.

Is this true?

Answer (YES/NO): NO